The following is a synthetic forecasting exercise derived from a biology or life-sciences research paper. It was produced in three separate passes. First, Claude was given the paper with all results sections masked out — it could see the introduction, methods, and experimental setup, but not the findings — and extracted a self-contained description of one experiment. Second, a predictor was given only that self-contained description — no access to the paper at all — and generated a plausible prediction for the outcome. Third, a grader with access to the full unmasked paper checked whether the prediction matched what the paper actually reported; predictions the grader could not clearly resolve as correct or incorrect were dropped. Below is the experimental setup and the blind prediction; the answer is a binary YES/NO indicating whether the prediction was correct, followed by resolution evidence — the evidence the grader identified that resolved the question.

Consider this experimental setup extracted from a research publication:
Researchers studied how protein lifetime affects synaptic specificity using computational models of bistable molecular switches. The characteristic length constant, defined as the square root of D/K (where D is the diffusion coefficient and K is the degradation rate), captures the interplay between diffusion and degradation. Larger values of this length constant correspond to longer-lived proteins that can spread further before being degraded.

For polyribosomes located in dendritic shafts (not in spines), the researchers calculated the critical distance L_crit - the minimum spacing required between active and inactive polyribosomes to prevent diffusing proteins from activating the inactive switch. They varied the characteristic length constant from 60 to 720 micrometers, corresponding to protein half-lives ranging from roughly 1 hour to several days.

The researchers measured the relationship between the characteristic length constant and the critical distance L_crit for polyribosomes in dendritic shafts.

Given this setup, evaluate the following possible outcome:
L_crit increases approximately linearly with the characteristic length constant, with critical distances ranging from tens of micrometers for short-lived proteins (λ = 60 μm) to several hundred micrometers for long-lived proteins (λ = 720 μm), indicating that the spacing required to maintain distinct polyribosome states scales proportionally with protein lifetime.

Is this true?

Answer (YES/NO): NO